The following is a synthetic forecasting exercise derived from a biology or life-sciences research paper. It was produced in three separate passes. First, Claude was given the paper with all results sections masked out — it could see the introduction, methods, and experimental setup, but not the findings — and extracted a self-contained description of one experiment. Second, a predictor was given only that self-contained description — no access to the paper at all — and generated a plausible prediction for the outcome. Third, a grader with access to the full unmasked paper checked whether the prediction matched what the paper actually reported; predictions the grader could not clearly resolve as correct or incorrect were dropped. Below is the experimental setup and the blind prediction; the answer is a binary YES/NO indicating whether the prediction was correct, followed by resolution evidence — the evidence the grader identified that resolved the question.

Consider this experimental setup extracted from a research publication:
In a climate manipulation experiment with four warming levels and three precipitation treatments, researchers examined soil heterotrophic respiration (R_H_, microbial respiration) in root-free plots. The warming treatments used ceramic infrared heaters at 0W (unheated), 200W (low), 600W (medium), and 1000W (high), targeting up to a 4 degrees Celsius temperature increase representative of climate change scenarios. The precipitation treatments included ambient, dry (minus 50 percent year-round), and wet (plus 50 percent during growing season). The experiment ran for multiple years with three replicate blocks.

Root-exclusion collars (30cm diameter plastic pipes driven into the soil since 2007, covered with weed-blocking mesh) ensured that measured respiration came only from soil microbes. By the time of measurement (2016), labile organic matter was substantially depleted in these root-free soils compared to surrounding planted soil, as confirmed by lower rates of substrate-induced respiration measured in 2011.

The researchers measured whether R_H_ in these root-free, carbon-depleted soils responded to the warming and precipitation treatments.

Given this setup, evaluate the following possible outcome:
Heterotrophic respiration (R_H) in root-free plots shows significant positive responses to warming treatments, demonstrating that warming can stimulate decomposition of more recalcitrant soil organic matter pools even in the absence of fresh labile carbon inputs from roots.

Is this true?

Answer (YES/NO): NO